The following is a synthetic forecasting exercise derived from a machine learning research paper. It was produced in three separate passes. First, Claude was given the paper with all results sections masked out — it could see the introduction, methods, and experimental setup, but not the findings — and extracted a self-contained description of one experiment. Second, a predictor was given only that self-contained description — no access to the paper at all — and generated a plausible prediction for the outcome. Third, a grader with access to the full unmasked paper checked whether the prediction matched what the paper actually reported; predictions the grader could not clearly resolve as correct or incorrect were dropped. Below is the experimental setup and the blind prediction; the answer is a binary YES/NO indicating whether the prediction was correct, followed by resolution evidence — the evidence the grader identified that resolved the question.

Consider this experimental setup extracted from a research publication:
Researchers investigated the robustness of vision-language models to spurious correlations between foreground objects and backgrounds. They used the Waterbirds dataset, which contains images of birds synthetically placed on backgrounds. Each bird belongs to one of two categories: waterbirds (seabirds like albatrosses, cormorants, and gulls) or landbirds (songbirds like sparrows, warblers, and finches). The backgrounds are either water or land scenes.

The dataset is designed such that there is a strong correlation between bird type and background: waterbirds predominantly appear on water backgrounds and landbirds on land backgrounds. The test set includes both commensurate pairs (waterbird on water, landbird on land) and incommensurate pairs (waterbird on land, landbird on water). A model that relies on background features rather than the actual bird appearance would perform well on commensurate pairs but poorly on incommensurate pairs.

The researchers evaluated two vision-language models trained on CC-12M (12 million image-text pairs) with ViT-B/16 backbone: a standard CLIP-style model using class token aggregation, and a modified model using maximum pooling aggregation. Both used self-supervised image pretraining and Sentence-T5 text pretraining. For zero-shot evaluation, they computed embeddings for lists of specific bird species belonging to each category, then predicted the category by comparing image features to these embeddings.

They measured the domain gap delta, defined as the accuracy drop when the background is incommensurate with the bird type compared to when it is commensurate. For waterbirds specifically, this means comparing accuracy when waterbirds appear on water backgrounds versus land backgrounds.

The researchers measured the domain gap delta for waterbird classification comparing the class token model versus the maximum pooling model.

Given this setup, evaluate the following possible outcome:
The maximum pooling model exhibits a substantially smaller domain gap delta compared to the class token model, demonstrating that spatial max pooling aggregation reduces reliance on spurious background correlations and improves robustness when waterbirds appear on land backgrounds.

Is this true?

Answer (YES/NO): YES